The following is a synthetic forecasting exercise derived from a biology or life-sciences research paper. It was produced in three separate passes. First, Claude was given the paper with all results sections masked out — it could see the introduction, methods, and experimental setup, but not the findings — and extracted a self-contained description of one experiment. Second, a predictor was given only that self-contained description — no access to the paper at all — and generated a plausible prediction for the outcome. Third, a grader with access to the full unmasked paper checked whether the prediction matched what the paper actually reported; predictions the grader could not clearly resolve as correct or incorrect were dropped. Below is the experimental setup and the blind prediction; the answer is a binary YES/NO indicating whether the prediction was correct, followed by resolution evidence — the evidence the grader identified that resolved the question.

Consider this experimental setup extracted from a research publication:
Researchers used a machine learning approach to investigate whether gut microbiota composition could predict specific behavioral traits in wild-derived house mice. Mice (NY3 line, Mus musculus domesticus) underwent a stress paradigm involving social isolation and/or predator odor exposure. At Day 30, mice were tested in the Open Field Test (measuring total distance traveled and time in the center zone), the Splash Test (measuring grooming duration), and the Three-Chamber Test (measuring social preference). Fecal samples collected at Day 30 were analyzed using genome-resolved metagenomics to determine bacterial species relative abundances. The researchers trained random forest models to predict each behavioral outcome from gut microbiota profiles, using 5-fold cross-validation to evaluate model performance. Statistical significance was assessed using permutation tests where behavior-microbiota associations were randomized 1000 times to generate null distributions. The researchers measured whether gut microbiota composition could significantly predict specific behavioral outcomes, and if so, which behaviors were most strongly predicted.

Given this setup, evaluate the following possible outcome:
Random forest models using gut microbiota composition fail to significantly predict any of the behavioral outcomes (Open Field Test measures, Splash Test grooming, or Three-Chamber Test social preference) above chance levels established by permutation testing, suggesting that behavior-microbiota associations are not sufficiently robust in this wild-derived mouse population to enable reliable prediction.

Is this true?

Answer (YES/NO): NO